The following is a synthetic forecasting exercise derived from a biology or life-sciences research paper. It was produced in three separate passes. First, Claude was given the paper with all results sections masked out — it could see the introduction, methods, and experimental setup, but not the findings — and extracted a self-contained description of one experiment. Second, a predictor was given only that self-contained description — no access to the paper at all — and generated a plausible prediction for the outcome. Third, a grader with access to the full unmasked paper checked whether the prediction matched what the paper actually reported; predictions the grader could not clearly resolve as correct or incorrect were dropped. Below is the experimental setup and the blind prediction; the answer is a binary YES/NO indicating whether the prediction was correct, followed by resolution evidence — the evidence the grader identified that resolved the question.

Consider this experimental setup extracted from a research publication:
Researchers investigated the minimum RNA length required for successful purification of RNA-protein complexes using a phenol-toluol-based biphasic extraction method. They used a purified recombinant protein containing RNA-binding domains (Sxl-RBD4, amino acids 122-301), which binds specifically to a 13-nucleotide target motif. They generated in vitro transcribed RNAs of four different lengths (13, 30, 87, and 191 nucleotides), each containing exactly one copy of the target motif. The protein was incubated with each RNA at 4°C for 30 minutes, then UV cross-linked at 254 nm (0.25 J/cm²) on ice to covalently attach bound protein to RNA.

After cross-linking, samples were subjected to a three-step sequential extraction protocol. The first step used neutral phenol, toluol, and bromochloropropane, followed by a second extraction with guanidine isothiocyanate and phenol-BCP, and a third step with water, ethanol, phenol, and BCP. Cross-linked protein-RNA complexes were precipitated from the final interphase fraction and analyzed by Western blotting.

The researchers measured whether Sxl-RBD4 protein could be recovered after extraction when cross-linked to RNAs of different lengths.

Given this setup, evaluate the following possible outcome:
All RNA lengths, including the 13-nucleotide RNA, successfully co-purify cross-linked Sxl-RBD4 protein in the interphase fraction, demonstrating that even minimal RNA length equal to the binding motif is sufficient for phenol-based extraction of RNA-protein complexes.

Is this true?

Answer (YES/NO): NO